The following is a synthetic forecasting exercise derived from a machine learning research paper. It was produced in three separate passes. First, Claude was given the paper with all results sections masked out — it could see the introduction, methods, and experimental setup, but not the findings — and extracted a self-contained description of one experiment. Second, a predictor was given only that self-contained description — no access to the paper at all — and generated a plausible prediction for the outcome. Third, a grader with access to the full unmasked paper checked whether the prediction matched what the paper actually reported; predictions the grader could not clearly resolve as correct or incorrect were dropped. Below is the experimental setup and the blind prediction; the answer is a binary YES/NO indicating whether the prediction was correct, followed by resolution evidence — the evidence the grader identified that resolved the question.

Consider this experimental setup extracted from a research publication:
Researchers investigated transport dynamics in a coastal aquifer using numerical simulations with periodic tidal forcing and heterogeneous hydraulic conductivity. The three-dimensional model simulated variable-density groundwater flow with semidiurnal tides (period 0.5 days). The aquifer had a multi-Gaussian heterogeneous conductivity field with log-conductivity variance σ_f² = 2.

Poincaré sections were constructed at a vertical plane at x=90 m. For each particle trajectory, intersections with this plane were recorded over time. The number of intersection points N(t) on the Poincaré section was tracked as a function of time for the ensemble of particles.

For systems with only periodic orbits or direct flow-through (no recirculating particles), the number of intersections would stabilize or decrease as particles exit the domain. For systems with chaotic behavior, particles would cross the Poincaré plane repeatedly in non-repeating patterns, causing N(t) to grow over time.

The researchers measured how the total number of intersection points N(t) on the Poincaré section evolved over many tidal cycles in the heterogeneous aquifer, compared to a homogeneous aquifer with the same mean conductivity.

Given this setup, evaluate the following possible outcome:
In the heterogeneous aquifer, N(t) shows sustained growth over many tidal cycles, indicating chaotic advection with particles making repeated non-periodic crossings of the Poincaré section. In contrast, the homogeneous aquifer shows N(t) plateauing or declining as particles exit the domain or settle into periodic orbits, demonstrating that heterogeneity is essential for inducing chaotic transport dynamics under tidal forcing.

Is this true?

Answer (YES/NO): YES